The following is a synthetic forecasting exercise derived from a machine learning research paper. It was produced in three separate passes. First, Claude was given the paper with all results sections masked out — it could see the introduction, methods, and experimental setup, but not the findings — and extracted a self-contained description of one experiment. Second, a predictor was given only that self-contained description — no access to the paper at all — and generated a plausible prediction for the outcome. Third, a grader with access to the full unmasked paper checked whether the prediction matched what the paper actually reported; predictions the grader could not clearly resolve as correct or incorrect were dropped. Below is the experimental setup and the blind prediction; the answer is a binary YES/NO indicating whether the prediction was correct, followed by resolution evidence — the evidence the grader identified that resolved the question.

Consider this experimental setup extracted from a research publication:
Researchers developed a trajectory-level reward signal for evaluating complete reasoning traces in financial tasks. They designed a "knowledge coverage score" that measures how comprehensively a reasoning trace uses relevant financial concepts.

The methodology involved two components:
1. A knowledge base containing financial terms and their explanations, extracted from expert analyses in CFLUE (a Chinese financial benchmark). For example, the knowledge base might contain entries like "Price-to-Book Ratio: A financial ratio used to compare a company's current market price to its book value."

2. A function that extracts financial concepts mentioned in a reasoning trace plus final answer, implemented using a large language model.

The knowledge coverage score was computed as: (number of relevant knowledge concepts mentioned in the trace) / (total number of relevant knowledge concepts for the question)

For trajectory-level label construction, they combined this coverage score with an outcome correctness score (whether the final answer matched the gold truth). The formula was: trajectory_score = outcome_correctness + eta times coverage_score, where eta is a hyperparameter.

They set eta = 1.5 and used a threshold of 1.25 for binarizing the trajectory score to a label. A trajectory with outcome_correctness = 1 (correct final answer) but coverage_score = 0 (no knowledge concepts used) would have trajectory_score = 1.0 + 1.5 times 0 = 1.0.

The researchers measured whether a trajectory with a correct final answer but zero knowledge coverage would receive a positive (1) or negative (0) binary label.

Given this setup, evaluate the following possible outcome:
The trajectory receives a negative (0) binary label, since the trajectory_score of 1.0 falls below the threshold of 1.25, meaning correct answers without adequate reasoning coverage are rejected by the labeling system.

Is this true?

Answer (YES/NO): YES